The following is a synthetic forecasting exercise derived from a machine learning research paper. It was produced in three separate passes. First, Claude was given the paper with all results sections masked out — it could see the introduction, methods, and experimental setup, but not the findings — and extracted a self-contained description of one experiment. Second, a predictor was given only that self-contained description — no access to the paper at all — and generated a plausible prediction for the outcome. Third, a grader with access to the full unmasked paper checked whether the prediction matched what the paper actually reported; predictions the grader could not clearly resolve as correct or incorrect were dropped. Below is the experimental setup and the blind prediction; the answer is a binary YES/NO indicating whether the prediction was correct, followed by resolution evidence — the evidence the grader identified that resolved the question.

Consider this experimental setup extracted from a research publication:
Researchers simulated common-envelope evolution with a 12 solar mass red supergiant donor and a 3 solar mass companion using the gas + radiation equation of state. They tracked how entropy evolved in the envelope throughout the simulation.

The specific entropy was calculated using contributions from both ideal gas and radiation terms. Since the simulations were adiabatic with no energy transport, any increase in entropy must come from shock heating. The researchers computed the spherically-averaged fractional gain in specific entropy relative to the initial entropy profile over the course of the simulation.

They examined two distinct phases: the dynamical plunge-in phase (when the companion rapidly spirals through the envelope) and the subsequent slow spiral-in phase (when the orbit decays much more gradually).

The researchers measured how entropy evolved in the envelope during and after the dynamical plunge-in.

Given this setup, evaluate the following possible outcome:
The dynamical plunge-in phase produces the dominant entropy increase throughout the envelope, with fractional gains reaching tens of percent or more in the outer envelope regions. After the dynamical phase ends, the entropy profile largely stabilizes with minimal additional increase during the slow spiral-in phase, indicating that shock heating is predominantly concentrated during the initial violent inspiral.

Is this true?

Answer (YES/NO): NO